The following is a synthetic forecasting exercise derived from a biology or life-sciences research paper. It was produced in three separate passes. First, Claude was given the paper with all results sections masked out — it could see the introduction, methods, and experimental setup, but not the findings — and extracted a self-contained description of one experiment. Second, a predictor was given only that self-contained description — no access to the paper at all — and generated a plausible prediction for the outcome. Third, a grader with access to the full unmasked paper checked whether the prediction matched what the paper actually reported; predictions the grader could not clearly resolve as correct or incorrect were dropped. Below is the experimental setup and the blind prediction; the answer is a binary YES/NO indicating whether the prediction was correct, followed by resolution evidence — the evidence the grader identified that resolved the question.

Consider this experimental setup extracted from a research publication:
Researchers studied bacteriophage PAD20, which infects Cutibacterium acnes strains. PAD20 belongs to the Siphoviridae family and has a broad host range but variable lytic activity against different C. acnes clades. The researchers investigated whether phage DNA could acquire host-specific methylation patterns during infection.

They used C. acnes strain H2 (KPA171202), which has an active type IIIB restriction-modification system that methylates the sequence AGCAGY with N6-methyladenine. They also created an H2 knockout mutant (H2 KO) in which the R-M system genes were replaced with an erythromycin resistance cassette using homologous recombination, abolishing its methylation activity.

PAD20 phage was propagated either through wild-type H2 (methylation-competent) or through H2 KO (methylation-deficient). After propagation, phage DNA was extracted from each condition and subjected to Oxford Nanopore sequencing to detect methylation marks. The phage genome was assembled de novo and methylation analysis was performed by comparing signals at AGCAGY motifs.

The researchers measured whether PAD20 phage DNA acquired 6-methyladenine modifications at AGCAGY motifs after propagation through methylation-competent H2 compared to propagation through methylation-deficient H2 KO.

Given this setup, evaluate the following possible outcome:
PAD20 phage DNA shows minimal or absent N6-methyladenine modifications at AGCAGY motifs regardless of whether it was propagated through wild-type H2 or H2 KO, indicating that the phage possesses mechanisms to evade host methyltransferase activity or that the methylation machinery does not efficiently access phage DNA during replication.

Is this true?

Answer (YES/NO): NO